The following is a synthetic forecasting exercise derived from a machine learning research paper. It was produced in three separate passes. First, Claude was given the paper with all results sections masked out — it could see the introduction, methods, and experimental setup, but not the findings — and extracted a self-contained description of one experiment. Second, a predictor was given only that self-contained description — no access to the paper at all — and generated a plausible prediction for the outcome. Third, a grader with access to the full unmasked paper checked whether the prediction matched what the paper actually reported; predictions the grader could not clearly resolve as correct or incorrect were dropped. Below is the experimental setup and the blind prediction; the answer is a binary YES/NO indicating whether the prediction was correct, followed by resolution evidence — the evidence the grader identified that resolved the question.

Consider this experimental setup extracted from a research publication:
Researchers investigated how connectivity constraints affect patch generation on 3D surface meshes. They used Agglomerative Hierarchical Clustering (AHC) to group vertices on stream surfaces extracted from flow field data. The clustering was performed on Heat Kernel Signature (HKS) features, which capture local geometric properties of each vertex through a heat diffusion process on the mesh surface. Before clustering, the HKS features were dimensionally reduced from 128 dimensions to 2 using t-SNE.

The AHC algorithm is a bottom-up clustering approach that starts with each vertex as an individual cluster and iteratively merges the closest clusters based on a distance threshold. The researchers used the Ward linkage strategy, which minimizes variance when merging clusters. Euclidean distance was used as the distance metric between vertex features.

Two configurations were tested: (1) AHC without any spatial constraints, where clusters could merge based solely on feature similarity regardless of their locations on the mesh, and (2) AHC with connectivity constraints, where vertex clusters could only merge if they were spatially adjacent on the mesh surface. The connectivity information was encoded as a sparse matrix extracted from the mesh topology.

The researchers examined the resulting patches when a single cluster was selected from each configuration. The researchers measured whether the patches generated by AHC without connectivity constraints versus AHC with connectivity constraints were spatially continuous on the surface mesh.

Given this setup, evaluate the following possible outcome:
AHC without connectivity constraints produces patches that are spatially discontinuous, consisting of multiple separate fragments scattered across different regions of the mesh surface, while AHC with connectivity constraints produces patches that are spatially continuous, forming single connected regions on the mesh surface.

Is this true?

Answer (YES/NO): YES